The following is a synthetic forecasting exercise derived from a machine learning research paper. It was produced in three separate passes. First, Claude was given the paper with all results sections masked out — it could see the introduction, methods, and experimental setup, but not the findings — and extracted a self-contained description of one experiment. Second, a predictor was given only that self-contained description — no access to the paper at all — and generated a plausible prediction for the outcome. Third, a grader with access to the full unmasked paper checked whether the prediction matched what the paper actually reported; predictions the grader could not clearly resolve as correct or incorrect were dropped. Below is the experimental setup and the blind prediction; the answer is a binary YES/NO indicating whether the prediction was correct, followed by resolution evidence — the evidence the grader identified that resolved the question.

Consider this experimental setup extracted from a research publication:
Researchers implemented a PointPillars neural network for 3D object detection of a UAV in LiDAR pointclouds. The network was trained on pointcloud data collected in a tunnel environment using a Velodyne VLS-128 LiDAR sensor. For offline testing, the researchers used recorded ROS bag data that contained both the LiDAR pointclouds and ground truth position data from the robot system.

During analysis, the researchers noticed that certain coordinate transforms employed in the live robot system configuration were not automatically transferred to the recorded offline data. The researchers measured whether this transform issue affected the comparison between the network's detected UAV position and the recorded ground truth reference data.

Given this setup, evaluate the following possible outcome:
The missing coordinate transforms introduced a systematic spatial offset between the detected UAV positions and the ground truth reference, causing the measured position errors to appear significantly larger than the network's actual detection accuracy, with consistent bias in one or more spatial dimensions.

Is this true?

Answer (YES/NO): YES